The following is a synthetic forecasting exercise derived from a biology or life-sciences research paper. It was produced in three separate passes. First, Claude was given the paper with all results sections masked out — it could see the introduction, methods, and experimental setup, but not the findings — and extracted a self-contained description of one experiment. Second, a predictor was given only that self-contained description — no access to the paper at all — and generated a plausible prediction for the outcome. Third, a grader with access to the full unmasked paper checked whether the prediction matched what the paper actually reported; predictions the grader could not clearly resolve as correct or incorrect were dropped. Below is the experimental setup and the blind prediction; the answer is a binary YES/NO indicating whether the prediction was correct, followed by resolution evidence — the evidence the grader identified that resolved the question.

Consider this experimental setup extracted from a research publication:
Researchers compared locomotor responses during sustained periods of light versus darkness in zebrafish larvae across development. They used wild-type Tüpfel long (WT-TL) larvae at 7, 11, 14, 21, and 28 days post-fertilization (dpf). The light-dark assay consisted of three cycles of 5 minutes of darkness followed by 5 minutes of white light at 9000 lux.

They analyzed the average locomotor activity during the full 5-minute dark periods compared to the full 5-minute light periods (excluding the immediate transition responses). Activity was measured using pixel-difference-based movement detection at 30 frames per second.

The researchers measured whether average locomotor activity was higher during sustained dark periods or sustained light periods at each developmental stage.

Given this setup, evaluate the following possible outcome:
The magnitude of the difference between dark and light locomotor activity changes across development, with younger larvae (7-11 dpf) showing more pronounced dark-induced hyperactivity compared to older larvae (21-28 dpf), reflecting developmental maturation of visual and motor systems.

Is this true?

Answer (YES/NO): NO